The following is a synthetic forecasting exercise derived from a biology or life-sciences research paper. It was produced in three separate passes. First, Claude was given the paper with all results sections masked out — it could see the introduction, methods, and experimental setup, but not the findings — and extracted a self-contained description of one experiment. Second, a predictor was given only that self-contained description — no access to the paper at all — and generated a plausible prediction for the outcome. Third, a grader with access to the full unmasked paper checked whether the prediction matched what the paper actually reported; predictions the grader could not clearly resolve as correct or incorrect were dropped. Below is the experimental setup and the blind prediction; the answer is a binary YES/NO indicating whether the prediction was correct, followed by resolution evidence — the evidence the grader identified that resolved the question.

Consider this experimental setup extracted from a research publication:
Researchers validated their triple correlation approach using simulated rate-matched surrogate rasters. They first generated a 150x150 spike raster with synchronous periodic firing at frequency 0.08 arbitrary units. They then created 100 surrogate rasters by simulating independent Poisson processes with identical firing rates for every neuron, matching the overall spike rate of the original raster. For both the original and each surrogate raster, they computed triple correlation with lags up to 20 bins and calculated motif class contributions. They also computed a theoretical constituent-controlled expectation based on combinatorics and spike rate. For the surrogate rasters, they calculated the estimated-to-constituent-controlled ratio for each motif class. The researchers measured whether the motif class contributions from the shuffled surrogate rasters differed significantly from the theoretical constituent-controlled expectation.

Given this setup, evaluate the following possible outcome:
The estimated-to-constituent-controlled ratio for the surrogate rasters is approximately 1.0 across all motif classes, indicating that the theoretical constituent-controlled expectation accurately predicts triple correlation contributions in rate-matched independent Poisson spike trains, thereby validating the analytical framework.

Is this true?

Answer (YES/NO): YES